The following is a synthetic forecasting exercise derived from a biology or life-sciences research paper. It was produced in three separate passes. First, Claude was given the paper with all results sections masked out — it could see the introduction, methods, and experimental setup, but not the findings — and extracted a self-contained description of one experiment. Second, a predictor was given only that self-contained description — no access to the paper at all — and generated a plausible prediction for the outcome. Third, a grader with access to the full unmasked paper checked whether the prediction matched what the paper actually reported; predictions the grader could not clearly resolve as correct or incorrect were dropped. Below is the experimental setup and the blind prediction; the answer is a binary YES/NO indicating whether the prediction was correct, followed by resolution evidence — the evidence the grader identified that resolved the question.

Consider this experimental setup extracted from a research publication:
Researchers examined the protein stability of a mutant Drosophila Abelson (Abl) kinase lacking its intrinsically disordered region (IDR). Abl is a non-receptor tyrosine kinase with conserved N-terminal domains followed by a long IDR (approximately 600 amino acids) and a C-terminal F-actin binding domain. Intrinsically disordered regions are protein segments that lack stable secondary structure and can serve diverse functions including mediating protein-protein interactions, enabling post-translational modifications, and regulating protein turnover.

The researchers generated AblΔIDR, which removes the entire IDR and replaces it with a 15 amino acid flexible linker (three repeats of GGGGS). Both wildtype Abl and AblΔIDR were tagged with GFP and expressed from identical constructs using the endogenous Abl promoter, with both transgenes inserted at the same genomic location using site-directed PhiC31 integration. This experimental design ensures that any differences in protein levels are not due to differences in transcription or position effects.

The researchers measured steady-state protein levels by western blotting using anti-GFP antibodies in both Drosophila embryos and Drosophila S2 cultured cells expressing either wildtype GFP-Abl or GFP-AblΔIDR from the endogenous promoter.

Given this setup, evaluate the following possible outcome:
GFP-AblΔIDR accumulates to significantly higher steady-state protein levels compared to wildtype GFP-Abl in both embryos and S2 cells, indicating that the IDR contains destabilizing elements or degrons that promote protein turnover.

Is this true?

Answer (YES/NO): YES